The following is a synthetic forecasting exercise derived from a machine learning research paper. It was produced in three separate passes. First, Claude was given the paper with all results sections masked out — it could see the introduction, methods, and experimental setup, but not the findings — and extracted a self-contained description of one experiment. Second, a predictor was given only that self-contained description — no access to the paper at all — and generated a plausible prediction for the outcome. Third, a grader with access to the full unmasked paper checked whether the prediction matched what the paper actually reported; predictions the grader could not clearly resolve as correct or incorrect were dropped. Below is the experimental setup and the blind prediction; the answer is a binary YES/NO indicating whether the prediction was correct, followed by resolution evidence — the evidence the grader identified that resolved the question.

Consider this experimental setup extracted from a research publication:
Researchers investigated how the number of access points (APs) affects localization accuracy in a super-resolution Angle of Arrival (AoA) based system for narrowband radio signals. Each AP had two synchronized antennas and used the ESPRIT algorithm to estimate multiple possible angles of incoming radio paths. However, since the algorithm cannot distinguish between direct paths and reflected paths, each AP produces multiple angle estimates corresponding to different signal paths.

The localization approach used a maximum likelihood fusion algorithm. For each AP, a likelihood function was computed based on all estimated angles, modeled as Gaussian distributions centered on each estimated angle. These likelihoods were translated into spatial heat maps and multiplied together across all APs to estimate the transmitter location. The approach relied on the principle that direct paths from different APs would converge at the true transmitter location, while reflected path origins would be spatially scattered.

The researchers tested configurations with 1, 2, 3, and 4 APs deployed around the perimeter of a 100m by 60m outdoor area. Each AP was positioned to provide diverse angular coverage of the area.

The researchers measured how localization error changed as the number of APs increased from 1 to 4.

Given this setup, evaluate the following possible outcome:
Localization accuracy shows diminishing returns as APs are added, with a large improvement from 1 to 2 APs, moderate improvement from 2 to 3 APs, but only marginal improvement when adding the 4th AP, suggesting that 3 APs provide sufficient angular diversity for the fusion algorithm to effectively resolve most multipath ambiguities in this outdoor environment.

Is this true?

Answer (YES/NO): NO